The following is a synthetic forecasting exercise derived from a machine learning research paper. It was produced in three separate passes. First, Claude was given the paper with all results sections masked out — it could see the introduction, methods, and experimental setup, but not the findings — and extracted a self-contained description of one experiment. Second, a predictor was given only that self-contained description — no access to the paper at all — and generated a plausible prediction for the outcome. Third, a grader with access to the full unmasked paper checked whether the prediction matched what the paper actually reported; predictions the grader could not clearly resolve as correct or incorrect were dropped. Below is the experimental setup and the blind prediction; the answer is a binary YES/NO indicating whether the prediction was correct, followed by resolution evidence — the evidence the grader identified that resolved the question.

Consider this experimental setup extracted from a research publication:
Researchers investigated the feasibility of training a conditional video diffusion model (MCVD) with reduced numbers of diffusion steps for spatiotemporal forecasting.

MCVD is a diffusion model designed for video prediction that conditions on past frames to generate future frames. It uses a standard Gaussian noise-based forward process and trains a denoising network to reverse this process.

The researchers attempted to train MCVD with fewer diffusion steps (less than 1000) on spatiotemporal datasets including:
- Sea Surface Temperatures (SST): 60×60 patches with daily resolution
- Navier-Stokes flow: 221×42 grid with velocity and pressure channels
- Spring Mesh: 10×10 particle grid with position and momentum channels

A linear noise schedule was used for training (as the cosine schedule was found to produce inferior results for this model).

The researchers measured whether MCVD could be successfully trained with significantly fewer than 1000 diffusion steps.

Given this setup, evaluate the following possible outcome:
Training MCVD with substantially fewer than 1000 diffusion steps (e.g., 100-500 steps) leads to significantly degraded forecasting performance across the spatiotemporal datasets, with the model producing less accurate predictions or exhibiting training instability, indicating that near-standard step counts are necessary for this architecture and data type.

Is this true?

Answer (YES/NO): YES